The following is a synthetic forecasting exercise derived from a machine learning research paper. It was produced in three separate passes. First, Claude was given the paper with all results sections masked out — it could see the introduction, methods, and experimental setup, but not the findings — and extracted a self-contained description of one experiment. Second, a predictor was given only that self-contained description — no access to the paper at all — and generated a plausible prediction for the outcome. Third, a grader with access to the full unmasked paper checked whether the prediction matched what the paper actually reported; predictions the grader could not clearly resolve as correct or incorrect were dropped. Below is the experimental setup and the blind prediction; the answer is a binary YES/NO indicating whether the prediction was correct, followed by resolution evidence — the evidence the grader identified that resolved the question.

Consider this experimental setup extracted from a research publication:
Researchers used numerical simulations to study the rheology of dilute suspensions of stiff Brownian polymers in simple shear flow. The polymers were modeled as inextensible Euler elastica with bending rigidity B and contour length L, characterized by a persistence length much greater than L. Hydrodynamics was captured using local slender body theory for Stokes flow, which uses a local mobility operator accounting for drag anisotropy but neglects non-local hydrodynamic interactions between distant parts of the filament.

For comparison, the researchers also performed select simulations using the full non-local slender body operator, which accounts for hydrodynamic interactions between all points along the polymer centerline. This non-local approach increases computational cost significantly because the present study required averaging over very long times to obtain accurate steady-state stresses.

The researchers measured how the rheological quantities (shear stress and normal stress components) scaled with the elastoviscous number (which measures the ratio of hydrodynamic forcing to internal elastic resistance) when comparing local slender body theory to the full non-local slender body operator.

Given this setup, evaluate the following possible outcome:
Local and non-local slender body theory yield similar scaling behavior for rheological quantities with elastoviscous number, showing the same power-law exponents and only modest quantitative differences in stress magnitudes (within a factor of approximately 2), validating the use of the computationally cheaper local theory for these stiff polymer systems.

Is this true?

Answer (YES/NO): NO